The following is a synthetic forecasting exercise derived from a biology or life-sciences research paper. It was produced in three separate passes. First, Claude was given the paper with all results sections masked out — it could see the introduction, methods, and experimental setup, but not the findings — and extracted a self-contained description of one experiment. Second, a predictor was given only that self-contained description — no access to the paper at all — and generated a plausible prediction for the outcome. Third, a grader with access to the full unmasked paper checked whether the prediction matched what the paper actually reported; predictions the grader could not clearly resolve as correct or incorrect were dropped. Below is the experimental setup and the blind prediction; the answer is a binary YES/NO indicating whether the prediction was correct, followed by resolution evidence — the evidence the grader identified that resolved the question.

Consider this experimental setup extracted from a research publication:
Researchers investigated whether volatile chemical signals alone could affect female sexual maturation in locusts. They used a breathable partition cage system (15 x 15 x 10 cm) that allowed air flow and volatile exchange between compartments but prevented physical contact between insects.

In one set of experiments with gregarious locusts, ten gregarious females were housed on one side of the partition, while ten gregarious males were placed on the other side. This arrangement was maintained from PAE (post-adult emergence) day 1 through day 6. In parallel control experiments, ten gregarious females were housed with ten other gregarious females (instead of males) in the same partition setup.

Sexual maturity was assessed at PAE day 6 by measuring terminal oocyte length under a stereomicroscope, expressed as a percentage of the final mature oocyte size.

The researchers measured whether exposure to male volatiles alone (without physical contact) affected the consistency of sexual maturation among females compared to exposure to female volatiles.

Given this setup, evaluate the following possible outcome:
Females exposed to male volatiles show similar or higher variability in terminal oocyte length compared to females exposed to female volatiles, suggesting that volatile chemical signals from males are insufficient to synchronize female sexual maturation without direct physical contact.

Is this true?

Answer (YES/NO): NO